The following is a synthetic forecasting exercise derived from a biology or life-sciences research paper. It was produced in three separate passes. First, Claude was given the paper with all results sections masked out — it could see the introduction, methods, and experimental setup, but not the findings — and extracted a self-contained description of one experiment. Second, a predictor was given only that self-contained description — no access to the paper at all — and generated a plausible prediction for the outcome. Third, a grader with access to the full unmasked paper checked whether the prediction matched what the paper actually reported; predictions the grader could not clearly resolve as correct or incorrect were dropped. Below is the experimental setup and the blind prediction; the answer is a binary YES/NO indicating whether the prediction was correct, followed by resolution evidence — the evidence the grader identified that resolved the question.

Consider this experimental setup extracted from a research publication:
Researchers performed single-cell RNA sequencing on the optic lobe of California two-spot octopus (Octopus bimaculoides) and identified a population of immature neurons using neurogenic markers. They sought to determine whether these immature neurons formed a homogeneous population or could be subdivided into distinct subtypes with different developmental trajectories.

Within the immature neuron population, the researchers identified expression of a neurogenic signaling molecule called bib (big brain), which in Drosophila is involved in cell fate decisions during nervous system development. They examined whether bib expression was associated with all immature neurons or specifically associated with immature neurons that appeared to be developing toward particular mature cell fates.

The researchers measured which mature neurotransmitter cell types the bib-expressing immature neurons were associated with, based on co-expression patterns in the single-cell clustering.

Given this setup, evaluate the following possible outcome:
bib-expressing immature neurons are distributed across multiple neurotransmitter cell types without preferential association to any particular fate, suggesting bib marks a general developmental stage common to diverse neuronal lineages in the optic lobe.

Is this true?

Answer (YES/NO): NO